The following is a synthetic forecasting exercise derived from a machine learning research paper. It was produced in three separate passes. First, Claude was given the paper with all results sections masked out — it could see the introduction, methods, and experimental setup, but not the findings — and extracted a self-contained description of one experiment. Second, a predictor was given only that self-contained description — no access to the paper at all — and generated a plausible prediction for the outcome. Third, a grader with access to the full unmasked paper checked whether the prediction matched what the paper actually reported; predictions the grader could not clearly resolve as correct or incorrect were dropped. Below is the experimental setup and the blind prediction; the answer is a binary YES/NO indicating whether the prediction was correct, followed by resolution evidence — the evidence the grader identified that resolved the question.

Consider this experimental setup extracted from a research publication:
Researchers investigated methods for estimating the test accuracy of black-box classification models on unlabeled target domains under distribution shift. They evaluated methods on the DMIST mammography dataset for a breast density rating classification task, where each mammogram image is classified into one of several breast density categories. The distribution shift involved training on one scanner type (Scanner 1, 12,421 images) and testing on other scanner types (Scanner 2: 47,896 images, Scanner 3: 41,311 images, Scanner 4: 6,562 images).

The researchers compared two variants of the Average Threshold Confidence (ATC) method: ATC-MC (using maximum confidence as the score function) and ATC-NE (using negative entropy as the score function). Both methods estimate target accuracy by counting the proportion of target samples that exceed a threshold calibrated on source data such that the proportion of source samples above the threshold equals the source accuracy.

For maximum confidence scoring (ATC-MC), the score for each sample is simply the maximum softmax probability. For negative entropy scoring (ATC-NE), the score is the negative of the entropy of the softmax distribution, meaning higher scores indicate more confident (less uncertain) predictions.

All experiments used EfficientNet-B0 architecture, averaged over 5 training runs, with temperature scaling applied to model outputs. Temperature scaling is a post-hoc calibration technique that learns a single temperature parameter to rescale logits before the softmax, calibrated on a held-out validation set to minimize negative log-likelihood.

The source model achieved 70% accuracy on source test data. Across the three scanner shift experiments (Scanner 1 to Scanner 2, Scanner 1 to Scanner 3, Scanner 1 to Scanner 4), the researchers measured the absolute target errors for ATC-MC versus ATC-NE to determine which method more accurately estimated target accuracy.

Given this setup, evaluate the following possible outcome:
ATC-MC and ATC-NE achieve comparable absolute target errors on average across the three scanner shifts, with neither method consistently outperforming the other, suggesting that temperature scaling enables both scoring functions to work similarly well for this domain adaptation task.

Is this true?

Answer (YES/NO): NO